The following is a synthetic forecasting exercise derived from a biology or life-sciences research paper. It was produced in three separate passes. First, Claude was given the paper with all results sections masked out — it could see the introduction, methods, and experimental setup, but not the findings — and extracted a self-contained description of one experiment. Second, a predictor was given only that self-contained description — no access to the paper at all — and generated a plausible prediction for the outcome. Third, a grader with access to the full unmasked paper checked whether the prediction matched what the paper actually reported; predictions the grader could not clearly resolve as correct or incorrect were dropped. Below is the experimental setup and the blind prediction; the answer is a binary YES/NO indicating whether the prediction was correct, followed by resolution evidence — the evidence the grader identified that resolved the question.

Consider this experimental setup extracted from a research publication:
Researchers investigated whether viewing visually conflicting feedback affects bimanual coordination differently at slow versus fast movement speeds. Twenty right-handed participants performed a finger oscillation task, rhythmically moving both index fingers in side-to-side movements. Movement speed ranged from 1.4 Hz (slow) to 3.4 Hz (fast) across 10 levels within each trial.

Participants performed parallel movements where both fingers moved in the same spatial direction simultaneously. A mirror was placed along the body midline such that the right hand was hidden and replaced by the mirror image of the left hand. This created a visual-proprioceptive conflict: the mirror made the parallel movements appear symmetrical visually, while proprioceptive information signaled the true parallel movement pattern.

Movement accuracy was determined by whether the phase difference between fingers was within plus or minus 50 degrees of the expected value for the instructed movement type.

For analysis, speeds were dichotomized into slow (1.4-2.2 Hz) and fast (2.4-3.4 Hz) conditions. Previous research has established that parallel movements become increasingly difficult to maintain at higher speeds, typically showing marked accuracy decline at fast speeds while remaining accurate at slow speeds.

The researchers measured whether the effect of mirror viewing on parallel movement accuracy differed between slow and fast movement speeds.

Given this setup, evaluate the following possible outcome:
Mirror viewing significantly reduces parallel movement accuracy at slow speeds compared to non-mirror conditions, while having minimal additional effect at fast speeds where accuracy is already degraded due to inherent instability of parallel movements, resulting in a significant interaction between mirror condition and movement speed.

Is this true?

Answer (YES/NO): NO